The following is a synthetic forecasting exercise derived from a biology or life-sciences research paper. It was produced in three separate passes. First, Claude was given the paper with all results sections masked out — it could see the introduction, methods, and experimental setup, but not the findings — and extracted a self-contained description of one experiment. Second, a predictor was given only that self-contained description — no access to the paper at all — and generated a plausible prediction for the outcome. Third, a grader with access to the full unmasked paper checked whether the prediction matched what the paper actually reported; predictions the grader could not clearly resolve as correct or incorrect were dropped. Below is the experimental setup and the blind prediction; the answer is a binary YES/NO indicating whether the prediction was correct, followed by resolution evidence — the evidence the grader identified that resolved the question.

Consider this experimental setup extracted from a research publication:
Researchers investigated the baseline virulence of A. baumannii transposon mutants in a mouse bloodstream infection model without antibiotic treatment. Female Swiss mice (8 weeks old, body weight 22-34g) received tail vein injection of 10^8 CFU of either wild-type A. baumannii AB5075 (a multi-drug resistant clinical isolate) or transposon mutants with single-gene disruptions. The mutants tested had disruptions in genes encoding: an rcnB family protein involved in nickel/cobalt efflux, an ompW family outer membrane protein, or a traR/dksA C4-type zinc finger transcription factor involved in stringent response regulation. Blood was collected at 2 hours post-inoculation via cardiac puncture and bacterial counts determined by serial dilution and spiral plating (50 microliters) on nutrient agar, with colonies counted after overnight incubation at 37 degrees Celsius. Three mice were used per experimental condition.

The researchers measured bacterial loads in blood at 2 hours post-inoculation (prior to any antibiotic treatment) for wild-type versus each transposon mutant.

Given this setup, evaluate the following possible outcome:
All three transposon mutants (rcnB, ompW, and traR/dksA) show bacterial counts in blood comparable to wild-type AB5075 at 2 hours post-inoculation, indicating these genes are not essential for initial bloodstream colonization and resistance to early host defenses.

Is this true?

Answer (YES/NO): NO